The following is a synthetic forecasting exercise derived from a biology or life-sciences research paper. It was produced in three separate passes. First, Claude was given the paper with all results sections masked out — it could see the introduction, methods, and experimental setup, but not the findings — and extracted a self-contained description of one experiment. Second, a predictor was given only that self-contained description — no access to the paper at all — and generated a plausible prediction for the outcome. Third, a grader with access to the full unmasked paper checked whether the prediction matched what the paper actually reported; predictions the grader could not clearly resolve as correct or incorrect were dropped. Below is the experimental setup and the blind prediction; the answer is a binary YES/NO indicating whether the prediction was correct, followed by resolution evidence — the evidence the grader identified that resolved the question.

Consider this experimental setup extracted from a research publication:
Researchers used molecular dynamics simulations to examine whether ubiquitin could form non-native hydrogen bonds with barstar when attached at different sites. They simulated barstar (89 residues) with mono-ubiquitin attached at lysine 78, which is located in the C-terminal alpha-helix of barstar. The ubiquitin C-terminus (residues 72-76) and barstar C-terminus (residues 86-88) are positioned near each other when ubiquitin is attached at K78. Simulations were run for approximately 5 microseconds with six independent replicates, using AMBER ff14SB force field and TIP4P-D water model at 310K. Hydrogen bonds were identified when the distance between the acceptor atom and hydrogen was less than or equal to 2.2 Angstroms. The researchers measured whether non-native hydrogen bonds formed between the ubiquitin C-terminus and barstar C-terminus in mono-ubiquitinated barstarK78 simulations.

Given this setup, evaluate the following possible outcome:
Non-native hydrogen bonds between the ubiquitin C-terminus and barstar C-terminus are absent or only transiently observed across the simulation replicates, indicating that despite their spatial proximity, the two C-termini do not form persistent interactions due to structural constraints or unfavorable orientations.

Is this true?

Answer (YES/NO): NO